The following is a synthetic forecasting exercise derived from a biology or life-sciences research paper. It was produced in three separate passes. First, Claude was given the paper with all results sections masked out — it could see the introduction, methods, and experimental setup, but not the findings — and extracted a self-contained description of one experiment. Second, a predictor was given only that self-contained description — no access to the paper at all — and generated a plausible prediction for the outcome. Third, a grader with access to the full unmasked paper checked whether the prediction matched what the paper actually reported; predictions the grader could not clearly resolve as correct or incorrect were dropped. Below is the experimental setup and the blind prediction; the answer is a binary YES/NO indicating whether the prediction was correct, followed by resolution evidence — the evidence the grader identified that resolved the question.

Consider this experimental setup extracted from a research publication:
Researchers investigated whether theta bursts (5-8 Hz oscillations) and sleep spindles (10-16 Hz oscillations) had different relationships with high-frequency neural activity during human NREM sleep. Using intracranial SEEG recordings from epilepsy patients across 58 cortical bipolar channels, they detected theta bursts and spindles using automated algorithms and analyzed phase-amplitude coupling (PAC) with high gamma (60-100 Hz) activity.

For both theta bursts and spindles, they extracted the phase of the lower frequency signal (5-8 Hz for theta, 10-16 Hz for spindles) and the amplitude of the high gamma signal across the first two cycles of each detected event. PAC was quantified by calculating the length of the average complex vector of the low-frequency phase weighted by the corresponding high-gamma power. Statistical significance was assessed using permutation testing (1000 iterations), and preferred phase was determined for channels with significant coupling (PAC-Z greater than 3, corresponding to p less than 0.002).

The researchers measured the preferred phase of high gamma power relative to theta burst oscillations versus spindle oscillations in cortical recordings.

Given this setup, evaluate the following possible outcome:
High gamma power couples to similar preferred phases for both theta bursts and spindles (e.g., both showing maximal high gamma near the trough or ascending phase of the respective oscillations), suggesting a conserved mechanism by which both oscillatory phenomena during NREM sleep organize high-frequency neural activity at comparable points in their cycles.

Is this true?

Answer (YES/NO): NO